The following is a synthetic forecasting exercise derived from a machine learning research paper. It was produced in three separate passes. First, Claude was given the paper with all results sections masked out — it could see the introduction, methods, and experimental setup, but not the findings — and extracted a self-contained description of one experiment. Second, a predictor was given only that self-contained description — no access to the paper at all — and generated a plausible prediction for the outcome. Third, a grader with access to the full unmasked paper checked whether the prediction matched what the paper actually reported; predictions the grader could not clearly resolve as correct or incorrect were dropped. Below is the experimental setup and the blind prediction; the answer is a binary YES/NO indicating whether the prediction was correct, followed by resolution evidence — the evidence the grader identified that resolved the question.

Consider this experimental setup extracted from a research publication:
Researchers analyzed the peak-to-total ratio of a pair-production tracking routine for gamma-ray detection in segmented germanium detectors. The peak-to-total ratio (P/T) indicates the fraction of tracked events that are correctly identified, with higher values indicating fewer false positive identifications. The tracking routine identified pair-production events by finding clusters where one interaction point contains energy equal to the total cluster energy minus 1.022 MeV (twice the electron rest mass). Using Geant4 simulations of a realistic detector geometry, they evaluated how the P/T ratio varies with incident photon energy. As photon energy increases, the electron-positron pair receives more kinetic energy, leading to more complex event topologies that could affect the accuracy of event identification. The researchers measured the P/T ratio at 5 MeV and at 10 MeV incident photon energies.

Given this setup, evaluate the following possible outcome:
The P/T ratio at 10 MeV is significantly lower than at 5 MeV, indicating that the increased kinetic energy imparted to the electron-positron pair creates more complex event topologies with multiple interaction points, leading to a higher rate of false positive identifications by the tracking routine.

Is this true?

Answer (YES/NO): YES